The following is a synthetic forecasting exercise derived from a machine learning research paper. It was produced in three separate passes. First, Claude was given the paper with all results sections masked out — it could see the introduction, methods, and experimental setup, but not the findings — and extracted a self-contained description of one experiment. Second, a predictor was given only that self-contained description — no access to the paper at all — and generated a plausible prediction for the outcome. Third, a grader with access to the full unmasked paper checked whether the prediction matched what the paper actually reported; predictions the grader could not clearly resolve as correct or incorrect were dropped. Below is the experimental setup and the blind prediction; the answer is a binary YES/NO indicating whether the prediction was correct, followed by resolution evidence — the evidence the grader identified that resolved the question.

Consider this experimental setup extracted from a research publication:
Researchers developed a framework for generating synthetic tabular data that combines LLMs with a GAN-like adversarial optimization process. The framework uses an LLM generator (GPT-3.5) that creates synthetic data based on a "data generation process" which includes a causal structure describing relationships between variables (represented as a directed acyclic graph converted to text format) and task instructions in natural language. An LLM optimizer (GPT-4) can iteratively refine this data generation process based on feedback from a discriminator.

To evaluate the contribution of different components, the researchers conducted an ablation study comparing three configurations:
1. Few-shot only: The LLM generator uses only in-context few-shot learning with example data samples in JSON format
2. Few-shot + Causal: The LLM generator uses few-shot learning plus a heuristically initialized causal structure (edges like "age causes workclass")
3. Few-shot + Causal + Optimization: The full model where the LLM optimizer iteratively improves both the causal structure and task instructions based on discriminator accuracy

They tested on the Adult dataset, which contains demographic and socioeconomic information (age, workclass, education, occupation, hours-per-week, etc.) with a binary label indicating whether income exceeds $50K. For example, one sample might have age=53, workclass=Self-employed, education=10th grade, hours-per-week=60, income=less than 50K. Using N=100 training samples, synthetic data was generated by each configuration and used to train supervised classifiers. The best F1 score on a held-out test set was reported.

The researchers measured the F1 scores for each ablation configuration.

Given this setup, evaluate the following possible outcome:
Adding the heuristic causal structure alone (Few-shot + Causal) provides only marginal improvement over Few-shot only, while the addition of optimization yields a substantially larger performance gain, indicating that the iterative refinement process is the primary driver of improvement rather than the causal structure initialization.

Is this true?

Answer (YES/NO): NO